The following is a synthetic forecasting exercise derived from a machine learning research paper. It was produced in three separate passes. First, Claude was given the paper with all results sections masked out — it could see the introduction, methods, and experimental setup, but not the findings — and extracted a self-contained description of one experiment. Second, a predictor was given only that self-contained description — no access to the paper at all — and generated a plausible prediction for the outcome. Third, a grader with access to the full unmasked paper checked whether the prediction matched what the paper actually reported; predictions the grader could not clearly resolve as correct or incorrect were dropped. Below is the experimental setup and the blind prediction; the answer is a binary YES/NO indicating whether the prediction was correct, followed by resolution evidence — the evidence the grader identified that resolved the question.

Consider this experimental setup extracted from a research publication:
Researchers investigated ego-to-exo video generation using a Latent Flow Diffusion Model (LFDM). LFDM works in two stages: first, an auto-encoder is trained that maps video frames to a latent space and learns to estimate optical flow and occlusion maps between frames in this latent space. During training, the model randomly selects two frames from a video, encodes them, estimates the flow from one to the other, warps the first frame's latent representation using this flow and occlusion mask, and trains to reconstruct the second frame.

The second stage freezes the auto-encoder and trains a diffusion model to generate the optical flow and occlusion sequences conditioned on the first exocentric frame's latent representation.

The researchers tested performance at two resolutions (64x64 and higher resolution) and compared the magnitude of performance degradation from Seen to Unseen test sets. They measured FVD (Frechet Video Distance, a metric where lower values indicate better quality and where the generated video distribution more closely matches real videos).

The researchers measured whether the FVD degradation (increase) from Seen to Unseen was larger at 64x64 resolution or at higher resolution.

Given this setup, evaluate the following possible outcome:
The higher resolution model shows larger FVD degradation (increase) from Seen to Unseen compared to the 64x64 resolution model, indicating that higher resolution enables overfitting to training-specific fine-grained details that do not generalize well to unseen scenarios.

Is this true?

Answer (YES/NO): YES